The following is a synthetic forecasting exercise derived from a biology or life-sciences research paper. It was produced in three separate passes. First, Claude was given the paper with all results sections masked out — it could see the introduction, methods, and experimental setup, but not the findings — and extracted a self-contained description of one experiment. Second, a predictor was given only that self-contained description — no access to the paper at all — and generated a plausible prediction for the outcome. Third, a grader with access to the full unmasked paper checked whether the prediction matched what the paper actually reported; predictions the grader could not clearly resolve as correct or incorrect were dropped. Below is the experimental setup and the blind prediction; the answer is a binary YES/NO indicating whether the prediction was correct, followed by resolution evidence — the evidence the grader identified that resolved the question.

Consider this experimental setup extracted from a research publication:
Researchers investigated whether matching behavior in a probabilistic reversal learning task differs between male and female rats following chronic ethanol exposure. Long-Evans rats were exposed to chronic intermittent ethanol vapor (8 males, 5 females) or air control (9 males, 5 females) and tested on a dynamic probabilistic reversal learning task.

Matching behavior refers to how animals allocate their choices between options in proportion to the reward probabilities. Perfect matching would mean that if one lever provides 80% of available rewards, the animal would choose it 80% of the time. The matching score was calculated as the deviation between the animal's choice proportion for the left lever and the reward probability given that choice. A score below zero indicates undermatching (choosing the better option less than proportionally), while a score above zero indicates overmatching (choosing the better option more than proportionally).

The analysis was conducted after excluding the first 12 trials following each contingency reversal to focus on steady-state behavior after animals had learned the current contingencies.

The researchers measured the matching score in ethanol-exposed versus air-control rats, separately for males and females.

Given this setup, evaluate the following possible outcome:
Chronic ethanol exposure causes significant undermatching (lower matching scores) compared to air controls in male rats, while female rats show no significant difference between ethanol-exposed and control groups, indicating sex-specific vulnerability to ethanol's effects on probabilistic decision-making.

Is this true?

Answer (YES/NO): NO